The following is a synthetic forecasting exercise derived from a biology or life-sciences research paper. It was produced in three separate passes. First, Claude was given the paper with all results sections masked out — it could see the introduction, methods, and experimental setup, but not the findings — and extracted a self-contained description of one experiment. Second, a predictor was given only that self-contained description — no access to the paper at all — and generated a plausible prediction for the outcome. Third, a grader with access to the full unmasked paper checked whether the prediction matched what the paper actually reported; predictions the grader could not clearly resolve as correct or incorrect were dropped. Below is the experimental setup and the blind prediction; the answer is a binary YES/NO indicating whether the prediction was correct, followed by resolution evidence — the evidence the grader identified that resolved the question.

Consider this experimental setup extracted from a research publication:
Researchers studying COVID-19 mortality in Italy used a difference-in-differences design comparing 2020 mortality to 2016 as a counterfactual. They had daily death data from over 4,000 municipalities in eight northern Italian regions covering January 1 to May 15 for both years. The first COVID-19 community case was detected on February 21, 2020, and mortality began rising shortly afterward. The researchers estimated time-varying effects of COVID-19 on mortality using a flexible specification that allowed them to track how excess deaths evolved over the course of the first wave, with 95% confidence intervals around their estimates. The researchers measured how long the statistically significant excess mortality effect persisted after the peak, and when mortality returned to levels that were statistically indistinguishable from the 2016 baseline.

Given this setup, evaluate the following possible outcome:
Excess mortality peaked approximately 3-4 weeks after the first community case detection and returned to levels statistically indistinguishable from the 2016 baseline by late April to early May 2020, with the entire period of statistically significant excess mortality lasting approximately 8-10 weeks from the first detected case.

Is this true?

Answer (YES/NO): NO